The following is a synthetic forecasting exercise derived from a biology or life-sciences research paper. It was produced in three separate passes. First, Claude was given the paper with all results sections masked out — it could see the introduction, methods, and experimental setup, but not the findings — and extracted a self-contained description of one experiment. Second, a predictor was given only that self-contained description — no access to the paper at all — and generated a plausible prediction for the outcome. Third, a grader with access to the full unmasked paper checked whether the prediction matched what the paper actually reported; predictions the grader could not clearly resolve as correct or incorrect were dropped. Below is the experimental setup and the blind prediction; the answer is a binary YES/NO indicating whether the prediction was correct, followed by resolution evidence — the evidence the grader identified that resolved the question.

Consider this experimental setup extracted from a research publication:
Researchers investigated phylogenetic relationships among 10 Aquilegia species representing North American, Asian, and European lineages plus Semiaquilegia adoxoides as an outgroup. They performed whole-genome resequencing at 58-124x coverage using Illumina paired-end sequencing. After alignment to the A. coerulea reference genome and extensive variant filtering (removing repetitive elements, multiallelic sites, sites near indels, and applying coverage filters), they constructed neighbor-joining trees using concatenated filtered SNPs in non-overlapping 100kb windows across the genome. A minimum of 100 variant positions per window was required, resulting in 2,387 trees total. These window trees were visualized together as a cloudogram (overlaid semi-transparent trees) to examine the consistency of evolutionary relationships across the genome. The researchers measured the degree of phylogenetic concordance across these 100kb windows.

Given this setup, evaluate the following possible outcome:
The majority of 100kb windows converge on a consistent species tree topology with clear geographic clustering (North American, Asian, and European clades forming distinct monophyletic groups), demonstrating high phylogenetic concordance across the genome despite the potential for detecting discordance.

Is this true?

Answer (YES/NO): NO